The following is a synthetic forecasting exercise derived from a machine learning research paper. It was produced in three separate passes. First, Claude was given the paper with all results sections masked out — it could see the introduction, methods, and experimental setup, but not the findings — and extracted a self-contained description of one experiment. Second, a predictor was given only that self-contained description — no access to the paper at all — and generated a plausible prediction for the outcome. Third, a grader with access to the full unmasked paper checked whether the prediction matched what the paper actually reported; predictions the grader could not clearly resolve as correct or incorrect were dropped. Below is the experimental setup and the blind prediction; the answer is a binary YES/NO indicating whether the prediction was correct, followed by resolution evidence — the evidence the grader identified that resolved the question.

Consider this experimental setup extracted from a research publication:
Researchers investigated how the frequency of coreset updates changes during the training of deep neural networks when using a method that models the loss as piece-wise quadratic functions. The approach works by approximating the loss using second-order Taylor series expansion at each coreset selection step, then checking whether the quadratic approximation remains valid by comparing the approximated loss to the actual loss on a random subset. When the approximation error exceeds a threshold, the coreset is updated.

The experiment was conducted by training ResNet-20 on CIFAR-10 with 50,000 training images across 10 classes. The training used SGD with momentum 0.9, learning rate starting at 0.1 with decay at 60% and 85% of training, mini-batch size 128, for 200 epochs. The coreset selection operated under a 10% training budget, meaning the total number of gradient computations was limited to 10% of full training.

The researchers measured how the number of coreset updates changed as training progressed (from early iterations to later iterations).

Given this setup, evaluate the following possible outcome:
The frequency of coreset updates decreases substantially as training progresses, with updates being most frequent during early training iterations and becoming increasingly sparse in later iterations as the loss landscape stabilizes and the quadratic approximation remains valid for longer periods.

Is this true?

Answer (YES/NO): YES